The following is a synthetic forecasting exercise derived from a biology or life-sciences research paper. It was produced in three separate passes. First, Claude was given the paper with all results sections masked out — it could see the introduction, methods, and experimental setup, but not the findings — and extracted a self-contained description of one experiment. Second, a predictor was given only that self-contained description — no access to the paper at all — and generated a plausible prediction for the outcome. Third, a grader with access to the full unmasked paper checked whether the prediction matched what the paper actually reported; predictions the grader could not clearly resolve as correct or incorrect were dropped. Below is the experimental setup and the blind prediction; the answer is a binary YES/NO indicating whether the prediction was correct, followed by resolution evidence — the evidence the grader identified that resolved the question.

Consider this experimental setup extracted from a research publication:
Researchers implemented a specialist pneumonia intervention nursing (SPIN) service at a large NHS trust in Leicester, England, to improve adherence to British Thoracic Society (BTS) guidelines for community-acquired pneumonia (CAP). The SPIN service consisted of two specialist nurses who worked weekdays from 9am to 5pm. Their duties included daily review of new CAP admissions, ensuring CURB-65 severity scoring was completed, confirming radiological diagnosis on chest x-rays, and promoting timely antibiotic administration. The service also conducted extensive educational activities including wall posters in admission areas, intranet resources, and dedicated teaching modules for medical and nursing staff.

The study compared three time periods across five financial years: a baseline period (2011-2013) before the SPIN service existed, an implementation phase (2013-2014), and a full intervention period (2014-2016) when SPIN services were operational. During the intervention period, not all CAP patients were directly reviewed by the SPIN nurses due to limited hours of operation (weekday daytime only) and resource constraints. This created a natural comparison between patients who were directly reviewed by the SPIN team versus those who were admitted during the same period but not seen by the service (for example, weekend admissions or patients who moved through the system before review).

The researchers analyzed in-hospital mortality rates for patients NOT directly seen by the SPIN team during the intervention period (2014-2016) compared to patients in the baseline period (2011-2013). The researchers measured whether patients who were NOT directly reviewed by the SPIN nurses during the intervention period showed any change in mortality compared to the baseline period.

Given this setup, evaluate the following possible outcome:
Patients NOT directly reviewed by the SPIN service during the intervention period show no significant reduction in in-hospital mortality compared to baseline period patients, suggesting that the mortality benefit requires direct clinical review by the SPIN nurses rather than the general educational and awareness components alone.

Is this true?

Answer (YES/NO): NO